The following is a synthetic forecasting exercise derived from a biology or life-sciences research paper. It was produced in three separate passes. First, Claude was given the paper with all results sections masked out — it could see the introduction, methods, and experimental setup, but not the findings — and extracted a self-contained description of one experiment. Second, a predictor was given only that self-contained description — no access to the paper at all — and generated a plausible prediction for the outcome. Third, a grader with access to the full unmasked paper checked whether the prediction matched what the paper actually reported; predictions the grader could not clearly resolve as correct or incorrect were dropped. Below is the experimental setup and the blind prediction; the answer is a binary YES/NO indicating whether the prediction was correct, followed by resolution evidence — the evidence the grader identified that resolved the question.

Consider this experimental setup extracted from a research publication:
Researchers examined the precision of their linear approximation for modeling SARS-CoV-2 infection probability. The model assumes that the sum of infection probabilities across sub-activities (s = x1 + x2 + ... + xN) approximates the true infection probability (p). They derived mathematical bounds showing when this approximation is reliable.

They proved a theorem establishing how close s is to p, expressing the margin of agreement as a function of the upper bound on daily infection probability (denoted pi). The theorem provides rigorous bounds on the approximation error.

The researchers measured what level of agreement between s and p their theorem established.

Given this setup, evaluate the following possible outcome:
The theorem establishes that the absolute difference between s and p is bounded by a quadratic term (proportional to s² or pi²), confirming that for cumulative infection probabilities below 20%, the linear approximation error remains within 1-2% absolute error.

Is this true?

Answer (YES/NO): NO